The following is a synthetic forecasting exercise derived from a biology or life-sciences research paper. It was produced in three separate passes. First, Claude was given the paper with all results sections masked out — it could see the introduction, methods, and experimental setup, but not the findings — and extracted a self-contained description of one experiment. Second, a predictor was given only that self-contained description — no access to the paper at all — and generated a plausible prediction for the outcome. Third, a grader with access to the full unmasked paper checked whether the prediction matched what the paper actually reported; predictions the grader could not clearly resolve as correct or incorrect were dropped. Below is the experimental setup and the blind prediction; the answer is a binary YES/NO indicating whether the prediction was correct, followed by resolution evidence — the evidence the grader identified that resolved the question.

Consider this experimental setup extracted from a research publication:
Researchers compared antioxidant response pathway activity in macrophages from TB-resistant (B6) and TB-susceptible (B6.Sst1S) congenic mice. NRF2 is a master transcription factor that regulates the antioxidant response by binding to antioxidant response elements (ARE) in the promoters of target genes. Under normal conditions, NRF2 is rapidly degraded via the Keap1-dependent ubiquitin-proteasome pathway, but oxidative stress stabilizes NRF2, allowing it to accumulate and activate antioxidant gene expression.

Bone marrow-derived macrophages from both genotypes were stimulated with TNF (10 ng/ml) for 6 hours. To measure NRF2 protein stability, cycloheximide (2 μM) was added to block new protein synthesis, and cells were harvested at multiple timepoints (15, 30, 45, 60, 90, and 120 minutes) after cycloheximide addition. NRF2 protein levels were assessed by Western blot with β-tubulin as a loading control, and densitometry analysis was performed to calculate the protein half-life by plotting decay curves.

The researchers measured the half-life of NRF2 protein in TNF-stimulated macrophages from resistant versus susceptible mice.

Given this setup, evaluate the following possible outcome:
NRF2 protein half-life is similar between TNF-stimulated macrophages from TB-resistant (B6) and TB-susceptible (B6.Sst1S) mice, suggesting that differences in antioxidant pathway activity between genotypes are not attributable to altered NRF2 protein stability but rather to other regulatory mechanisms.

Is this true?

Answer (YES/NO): YES